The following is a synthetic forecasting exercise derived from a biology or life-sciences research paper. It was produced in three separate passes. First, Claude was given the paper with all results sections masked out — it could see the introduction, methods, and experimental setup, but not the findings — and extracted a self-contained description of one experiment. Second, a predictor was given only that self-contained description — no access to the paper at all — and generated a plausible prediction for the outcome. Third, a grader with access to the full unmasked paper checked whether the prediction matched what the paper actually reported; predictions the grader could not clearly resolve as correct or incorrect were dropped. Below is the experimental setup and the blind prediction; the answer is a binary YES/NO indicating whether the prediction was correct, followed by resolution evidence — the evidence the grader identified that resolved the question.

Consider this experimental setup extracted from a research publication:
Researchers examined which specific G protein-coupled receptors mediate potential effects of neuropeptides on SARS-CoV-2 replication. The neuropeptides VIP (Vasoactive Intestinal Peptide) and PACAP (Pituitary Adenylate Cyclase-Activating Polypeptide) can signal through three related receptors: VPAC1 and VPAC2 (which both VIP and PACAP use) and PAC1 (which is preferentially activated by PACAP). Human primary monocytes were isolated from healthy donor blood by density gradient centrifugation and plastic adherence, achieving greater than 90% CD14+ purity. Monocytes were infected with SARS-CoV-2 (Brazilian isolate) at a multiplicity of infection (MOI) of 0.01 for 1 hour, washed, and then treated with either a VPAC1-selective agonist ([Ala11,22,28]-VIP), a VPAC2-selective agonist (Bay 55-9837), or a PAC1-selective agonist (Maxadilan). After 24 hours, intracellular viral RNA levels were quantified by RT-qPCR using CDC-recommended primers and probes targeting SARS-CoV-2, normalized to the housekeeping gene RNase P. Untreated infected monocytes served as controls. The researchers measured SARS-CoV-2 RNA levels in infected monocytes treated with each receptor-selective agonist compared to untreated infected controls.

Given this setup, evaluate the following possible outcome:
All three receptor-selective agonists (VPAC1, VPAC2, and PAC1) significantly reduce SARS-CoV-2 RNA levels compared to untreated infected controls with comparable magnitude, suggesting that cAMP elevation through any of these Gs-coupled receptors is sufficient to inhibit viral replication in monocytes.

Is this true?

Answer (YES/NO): NO